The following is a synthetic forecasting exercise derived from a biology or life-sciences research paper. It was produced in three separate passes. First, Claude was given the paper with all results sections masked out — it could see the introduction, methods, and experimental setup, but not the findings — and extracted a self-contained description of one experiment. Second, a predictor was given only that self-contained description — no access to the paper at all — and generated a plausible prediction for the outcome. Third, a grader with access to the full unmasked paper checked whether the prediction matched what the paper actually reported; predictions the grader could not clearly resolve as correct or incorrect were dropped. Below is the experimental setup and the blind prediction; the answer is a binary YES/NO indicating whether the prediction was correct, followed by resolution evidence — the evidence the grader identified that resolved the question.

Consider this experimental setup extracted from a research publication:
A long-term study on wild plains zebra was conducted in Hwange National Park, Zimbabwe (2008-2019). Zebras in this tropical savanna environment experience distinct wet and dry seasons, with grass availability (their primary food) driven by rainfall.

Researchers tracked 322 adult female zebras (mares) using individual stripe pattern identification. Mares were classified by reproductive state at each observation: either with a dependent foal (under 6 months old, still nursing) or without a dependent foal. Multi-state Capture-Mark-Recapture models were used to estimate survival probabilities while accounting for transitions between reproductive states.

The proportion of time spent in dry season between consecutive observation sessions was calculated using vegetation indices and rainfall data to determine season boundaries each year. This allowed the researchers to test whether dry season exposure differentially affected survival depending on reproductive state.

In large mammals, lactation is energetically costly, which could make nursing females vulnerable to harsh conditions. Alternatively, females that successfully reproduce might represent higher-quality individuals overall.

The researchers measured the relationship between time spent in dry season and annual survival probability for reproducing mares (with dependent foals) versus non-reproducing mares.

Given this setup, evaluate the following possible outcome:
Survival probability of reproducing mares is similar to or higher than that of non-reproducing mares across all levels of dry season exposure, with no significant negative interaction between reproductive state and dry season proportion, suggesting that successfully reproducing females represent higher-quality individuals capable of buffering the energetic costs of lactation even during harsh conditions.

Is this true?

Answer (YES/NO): YES